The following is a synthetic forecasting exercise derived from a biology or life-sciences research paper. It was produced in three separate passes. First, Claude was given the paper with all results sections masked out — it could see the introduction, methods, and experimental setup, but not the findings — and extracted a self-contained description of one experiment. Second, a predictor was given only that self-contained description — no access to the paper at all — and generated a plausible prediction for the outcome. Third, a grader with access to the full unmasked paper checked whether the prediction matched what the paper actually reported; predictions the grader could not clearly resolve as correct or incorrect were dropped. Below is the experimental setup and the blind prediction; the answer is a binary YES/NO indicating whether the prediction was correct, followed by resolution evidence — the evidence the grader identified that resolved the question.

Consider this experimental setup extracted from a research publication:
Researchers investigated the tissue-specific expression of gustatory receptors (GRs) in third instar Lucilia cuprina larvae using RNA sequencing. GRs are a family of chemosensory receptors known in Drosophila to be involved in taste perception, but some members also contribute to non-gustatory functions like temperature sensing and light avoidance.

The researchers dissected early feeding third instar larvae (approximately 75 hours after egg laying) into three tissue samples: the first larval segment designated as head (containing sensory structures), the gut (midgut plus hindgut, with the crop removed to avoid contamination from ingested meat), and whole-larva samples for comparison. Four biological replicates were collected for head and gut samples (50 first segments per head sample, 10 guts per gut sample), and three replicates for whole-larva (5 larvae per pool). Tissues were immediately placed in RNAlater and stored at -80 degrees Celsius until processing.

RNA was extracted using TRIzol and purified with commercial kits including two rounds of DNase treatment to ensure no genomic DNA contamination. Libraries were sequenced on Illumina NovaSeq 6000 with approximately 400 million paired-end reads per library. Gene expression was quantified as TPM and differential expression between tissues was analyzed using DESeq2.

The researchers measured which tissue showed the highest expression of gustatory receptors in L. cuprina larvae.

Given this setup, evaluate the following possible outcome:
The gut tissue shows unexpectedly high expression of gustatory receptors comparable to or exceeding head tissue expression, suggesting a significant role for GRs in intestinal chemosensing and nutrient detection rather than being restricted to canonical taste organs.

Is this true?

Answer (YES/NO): NO